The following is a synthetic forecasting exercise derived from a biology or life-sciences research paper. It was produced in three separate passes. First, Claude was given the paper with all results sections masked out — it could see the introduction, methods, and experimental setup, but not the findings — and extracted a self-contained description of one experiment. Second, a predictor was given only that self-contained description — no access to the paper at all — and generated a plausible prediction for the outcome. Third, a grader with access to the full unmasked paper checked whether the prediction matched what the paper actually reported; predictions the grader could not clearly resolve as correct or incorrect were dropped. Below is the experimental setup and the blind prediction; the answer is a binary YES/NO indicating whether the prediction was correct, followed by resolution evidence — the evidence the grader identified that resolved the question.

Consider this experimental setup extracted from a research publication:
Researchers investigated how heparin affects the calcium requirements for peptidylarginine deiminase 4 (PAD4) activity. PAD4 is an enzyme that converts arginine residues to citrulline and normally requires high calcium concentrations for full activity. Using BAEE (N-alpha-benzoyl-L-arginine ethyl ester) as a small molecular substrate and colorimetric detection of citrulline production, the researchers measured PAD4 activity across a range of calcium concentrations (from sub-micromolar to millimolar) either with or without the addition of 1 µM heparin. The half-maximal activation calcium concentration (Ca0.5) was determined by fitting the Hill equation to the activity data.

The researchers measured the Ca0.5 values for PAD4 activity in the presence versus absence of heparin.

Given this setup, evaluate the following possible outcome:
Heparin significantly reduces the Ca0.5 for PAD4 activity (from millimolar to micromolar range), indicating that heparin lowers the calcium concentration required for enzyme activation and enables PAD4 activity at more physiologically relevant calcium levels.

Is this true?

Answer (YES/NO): NO